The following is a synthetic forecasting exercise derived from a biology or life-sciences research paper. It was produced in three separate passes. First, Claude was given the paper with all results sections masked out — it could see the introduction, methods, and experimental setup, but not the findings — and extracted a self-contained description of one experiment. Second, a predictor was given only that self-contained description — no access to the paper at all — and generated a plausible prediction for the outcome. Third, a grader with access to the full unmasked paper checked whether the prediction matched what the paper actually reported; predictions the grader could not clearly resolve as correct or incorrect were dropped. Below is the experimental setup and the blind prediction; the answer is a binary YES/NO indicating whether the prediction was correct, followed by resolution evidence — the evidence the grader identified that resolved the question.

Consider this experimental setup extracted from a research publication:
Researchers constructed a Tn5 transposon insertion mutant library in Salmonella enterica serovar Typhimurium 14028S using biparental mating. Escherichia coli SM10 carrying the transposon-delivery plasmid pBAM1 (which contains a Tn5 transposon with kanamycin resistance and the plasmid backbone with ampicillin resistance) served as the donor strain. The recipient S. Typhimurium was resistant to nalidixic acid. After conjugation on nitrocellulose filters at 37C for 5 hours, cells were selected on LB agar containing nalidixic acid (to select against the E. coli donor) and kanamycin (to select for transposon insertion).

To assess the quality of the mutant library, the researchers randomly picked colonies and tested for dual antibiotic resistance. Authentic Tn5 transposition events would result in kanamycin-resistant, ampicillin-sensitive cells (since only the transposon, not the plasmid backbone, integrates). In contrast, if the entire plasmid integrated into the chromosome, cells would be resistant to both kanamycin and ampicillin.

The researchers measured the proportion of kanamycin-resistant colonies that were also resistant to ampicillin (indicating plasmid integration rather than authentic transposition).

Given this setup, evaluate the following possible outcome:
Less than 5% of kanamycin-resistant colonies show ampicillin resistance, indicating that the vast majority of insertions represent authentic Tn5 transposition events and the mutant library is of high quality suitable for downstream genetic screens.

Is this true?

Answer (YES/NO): NO